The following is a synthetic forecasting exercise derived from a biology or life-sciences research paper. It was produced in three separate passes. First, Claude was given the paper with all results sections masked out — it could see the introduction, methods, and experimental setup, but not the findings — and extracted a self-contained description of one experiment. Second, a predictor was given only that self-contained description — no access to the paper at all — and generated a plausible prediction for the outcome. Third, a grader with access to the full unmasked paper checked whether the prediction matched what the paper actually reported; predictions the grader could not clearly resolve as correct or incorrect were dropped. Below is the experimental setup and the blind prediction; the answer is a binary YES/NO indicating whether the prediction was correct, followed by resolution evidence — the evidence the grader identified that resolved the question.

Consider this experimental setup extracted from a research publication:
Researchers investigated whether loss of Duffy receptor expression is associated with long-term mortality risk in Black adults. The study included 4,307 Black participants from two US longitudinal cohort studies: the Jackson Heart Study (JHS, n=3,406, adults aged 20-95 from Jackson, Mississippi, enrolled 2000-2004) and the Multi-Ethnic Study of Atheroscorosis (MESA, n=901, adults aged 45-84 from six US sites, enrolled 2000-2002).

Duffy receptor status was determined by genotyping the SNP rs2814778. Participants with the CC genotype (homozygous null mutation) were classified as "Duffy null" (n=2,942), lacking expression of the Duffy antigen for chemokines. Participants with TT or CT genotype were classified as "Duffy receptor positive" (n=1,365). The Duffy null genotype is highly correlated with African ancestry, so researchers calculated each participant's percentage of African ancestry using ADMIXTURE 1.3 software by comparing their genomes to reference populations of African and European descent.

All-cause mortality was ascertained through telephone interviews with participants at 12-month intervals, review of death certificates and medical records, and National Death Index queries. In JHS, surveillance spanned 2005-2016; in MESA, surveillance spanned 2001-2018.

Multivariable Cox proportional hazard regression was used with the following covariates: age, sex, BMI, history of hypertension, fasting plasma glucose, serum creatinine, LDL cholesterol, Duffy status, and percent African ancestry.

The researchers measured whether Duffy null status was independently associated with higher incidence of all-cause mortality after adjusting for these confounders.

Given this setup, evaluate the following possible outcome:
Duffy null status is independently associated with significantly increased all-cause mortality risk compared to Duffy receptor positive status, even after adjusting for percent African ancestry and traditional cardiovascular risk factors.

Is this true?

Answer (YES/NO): NO